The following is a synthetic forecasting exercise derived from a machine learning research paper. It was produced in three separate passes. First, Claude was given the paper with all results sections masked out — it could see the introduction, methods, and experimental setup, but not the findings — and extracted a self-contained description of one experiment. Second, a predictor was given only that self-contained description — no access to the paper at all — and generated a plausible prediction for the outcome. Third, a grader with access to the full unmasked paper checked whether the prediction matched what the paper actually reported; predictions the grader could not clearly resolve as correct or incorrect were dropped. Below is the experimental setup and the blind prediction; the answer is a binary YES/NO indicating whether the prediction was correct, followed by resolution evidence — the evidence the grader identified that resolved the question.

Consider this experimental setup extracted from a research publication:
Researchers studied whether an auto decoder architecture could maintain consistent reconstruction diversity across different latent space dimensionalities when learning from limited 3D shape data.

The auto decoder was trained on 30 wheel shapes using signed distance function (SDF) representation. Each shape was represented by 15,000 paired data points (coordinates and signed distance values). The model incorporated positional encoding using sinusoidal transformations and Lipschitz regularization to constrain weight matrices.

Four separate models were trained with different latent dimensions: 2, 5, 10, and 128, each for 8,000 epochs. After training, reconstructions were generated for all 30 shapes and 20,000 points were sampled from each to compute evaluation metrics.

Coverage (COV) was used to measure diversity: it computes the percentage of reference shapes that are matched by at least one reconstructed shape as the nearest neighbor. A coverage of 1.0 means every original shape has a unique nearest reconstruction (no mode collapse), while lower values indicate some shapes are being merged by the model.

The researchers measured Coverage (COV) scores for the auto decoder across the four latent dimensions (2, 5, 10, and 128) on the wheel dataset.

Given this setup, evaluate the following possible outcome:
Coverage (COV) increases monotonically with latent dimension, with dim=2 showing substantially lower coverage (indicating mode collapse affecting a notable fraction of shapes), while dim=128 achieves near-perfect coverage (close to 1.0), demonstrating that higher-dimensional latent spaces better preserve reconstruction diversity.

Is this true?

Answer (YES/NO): NO